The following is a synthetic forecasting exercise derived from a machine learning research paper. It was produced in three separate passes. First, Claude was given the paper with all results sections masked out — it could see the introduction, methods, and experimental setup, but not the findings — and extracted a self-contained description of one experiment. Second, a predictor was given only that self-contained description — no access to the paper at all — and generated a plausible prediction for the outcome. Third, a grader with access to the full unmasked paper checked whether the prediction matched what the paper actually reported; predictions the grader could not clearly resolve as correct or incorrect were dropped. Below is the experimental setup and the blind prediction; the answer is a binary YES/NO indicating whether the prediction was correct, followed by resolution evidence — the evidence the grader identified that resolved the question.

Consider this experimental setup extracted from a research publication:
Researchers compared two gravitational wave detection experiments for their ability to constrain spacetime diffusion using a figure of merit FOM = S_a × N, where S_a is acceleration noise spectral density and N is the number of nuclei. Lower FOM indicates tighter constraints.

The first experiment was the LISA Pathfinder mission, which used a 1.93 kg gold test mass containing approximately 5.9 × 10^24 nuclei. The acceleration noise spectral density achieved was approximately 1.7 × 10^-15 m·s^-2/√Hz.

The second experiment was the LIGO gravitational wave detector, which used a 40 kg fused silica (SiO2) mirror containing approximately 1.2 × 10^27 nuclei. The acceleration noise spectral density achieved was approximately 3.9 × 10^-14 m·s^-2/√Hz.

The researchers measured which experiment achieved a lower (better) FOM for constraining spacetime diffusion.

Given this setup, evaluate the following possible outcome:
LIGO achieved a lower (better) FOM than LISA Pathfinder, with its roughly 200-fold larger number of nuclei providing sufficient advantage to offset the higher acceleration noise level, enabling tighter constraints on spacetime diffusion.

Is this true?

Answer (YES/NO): NO